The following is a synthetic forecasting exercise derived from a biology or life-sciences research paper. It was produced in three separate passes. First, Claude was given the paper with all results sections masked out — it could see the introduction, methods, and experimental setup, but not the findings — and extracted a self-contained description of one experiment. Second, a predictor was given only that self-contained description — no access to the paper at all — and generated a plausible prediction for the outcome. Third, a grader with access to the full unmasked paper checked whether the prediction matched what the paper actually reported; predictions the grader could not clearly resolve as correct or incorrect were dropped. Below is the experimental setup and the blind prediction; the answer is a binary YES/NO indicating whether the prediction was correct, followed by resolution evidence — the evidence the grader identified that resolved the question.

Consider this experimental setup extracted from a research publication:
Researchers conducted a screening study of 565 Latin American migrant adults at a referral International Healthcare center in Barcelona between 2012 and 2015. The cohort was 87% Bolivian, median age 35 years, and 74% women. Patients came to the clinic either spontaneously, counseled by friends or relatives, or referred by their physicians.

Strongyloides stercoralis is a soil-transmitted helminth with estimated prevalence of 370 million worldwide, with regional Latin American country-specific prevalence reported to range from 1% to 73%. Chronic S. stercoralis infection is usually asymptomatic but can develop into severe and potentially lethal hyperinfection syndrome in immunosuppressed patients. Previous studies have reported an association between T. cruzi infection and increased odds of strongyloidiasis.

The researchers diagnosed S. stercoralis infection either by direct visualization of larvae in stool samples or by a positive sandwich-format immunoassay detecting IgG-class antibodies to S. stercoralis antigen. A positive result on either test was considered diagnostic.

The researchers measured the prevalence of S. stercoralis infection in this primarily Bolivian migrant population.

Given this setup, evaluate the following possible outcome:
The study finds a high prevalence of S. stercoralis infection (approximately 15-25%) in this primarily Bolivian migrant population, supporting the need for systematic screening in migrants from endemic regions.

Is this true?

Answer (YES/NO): YES